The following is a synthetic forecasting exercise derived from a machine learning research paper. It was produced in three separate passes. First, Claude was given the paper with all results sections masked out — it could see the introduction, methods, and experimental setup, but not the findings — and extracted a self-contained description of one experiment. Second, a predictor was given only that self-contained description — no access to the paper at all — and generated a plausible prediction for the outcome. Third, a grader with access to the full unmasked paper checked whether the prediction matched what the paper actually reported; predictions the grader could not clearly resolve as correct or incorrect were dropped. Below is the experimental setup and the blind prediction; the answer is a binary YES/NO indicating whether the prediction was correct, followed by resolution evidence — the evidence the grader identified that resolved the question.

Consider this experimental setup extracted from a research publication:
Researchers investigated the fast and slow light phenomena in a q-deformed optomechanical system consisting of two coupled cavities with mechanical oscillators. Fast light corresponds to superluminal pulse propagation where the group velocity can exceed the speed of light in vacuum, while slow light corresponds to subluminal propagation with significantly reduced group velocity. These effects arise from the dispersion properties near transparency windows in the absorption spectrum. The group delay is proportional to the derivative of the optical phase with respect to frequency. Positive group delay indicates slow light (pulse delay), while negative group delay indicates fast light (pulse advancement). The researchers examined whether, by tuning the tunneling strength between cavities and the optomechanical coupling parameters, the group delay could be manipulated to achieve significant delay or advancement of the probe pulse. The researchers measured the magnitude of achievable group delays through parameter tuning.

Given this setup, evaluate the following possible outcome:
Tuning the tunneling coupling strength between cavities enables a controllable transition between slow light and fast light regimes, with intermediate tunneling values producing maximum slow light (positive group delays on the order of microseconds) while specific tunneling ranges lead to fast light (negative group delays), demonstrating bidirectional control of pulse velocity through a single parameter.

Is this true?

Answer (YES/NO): NO